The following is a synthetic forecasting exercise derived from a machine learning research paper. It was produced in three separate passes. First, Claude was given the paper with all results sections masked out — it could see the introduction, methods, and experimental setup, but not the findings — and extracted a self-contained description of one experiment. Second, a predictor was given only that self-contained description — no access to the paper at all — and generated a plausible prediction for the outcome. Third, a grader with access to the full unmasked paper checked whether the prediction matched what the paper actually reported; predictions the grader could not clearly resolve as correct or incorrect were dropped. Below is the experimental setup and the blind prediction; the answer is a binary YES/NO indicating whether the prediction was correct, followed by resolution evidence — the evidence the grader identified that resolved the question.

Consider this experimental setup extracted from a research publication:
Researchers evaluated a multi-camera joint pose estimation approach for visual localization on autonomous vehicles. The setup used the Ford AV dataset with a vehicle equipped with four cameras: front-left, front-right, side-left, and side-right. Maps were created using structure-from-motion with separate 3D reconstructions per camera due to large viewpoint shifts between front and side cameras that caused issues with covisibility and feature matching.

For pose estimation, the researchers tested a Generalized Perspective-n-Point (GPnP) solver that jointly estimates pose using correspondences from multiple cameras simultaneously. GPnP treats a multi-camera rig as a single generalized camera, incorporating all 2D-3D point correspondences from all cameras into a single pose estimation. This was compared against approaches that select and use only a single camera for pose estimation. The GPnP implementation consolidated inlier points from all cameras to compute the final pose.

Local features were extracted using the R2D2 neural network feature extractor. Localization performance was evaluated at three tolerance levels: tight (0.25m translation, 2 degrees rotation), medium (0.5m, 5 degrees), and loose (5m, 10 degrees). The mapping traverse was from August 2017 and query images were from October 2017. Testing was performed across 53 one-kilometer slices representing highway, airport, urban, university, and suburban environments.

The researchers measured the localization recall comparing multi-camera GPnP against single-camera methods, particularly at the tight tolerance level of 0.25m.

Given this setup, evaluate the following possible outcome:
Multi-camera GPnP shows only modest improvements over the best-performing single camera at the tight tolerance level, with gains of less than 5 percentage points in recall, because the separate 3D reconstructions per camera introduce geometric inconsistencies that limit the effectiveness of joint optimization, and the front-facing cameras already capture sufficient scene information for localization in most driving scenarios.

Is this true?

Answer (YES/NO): NO